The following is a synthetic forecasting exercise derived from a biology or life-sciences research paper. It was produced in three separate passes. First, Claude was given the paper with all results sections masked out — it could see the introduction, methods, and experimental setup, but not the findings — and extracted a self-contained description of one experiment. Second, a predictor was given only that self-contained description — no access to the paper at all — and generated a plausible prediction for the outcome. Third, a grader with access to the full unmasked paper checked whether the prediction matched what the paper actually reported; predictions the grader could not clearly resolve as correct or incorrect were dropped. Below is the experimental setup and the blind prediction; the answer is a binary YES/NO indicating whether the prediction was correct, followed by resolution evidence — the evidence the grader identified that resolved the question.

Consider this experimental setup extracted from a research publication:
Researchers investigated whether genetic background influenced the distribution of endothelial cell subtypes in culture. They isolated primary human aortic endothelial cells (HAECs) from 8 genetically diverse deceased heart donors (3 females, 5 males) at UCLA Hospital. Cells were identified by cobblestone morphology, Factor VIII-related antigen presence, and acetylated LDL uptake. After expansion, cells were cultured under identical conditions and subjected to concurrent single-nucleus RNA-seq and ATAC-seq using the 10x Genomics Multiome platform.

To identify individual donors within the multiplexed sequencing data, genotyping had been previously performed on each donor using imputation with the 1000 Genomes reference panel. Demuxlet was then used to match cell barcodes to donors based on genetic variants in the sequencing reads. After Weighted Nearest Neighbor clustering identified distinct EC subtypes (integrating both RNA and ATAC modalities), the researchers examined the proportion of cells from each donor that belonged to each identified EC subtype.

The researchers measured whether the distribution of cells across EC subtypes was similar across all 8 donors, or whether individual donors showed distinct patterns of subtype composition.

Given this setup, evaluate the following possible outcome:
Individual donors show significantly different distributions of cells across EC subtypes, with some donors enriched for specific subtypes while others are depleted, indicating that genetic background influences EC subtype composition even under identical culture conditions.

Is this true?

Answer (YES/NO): YES